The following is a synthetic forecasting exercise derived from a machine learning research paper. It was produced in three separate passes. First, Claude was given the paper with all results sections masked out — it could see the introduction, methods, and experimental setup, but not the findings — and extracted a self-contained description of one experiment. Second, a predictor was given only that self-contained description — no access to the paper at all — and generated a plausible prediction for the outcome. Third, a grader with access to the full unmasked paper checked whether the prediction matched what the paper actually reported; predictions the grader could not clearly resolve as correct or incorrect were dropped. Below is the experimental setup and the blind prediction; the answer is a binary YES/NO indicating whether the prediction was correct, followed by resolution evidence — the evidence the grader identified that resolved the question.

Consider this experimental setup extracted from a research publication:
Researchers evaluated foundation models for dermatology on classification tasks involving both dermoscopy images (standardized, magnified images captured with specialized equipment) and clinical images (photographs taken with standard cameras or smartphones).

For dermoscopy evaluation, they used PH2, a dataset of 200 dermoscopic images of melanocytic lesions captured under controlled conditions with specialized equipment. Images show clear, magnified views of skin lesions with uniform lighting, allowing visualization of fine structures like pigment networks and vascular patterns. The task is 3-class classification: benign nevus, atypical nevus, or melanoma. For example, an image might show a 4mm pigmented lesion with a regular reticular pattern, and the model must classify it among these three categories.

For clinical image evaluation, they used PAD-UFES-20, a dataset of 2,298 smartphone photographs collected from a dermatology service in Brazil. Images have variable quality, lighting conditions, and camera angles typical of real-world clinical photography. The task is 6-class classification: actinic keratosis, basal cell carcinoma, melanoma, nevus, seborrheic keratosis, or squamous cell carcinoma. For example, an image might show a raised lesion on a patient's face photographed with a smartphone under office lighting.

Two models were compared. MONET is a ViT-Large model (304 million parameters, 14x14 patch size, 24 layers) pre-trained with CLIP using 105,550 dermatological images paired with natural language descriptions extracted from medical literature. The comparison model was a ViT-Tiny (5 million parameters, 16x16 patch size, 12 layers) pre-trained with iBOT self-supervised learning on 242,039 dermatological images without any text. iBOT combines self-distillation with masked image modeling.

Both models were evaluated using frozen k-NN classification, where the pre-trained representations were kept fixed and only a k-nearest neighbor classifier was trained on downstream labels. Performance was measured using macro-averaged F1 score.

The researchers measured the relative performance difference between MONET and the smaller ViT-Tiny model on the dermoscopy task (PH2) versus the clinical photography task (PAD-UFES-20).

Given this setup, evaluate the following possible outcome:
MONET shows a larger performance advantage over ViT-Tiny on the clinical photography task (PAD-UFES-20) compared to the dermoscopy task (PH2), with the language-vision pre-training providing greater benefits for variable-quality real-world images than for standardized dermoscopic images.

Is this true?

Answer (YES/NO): NO